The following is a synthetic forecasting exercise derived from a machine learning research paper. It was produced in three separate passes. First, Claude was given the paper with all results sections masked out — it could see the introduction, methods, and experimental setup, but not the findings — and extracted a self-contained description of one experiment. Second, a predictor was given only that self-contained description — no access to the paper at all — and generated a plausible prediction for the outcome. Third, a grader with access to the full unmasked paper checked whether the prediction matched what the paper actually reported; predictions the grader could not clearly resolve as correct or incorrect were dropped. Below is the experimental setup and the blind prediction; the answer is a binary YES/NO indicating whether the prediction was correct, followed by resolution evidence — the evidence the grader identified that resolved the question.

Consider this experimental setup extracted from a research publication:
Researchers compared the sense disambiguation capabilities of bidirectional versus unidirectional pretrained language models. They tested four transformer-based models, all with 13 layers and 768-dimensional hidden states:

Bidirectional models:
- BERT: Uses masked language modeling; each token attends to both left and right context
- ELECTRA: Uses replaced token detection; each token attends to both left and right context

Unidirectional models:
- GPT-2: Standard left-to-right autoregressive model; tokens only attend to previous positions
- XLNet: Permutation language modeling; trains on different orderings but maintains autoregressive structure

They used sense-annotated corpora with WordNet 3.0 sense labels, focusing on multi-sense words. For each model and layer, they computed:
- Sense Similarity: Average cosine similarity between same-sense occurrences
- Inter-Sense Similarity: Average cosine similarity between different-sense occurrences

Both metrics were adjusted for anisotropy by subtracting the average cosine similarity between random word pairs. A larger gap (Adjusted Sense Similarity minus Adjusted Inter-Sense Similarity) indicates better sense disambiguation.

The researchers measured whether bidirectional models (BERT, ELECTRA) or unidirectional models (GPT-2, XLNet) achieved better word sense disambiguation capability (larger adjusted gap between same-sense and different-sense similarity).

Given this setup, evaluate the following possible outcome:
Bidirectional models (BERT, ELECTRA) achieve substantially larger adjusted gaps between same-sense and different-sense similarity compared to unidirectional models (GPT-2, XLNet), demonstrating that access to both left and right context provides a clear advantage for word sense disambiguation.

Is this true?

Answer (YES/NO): YES